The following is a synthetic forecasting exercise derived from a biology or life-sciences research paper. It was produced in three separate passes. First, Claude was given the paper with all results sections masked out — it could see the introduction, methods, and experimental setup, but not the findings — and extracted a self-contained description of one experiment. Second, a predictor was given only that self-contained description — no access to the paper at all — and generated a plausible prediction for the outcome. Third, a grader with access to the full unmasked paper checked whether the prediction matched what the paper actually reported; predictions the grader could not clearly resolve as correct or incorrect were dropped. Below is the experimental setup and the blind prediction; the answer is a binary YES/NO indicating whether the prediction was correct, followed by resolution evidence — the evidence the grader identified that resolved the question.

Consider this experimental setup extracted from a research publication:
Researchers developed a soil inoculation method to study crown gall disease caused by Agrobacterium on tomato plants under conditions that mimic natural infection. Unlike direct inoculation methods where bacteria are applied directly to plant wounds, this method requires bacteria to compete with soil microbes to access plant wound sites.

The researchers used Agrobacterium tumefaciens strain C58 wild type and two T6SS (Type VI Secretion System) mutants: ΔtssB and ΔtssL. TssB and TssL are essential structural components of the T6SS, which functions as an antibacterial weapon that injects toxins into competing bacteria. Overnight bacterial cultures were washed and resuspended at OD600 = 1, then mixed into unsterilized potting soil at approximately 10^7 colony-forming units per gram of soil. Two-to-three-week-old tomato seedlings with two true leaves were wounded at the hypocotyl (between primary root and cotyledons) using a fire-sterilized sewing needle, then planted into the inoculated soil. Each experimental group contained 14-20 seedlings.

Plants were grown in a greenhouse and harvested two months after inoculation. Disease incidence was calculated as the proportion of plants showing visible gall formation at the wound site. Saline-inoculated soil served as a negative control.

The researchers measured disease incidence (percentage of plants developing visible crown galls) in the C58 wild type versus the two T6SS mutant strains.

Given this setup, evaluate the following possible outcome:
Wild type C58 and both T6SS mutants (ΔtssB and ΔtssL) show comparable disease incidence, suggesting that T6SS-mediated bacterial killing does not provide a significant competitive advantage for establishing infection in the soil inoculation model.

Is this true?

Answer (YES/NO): NO